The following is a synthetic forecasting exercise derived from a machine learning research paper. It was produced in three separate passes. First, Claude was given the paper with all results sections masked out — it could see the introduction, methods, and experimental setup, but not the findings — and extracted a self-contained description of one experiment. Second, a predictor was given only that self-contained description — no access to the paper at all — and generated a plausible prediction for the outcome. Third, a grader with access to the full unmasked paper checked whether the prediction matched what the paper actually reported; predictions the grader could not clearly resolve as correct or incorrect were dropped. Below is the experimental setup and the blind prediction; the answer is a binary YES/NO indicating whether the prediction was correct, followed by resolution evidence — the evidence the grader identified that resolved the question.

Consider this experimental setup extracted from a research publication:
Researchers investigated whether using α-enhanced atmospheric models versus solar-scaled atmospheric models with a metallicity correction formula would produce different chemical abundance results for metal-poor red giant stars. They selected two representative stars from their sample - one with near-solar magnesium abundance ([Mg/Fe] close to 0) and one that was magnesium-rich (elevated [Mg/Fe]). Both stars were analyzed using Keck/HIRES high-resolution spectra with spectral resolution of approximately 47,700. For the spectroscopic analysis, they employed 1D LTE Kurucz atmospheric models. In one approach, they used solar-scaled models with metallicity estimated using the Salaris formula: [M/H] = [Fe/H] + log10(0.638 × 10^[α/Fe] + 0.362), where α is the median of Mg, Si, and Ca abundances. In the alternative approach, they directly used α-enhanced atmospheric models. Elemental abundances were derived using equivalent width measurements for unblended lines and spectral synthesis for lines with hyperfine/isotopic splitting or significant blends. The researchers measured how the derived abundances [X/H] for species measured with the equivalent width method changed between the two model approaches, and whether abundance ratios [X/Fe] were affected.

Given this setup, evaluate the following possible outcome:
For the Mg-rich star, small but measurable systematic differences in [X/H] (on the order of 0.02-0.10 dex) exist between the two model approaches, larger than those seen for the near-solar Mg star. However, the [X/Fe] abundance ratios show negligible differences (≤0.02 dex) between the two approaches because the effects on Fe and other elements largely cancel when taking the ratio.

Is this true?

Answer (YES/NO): NO